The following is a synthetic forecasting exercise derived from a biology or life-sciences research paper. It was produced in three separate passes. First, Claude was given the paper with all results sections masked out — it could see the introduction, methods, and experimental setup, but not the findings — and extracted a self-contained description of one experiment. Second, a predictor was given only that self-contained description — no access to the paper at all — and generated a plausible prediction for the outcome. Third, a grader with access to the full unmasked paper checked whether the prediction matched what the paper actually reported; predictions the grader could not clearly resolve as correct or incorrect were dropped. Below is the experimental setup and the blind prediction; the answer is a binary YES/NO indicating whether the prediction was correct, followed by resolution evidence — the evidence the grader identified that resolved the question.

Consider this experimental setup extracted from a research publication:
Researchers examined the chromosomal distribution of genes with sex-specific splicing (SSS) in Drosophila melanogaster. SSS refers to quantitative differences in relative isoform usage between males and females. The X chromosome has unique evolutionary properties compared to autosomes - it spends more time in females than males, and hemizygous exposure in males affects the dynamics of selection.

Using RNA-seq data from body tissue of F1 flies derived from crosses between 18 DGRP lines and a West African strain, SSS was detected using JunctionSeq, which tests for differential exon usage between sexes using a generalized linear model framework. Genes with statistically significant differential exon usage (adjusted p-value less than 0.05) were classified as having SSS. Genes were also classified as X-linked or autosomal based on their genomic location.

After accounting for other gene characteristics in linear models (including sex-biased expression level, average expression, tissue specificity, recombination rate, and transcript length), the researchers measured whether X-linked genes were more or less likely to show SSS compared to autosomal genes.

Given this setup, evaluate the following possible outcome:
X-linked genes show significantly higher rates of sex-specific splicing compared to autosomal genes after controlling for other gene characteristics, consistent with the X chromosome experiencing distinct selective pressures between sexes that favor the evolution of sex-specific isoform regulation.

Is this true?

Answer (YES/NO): NO